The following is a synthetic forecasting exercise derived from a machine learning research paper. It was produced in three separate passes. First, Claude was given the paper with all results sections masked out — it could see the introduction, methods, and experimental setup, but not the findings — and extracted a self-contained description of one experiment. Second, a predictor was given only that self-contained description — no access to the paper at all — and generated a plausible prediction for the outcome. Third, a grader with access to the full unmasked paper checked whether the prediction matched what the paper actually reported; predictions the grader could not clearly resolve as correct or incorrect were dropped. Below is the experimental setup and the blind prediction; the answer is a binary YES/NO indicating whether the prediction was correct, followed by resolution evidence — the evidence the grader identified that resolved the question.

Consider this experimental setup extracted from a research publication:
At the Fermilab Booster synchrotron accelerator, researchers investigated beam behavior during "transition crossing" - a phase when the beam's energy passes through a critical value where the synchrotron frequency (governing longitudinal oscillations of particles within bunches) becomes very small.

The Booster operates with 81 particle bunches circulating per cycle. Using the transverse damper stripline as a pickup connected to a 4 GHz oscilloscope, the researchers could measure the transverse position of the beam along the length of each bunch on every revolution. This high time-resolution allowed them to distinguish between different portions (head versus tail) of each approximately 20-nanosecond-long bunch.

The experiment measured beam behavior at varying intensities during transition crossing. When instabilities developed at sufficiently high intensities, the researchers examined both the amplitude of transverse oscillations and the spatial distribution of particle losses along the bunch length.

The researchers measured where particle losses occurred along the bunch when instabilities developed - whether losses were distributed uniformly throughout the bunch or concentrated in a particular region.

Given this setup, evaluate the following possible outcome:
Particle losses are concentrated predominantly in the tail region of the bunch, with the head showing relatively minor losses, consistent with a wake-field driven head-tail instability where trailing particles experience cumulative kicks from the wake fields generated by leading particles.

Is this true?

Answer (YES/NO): YES